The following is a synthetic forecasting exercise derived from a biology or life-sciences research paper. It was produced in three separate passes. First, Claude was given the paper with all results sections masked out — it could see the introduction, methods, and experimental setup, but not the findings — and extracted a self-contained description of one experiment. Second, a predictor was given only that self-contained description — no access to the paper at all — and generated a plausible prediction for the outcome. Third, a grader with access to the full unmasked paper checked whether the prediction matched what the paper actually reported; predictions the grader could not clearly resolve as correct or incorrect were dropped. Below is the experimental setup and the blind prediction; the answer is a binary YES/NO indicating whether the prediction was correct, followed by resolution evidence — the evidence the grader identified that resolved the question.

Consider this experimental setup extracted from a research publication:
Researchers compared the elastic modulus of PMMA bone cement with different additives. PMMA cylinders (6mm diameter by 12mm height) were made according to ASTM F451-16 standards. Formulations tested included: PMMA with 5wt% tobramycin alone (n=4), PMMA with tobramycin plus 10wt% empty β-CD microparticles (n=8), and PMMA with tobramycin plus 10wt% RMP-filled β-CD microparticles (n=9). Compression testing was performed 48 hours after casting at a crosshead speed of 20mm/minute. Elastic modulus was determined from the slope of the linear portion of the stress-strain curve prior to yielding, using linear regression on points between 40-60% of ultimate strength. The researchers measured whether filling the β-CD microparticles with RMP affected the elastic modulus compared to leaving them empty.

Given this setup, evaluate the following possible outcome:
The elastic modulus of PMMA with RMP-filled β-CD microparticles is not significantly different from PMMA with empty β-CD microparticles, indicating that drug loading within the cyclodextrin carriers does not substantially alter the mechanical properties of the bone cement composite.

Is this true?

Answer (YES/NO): NO